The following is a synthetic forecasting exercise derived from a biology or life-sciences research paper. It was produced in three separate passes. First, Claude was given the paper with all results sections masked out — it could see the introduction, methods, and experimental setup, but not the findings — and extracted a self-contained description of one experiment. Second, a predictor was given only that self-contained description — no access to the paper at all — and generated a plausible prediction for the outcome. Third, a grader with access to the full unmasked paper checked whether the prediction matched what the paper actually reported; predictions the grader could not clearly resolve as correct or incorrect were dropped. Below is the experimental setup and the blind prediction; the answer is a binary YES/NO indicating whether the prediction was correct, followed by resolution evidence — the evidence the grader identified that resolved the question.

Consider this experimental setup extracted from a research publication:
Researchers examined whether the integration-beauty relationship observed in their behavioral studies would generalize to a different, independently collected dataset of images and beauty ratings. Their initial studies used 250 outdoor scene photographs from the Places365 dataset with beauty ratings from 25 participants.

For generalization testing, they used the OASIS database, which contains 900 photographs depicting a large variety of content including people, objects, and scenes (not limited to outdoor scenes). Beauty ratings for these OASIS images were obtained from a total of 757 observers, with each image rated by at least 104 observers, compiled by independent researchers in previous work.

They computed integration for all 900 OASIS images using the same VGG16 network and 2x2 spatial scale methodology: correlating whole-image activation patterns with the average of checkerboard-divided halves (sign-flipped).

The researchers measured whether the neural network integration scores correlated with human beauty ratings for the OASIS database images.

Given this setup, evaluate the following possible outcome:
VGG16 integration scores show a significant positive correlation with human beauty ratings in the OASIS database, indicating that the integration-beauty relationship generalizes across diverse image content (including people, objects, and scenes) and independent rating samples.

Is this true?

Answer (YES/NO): YES